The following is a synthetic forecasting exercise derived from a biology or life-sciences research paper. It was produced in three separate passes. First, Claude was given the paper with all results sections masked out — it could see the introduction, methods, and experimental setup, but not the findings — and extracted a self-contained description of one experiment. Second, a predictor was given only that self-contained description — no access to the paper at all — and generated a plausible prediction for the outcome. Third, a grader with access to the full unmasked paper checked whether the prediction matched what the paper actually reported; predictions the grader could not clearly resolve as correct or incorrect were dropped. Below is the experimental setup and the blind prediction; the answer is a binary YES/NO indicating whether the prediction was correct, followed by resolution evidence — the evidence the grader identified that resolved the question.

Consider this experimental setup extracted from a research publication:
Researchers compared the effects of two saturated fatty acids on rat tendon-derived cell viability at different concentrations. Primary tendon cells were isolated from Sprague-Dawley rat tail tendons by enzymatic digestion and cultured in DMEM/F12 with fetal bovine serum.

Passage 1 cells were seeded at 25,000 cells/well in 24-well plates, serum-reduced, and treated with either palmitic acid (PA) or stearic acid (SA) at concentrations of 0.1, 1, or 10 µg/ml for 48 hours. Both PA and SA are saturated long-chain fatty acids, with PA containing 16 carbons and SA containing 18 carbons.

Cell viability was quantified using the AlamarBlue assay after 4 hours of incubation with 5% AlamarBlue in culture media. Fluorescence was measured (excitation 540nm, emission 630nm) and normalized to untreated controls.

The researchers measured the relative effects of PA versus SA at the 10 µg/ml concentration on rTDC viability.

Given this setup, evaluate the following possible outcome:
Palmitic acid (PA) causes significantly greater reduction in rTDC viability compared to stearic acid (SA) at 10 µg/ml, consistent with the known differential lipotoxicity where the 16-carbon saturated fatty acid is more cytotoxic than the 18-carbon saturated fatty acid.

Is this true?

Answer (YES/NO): YES